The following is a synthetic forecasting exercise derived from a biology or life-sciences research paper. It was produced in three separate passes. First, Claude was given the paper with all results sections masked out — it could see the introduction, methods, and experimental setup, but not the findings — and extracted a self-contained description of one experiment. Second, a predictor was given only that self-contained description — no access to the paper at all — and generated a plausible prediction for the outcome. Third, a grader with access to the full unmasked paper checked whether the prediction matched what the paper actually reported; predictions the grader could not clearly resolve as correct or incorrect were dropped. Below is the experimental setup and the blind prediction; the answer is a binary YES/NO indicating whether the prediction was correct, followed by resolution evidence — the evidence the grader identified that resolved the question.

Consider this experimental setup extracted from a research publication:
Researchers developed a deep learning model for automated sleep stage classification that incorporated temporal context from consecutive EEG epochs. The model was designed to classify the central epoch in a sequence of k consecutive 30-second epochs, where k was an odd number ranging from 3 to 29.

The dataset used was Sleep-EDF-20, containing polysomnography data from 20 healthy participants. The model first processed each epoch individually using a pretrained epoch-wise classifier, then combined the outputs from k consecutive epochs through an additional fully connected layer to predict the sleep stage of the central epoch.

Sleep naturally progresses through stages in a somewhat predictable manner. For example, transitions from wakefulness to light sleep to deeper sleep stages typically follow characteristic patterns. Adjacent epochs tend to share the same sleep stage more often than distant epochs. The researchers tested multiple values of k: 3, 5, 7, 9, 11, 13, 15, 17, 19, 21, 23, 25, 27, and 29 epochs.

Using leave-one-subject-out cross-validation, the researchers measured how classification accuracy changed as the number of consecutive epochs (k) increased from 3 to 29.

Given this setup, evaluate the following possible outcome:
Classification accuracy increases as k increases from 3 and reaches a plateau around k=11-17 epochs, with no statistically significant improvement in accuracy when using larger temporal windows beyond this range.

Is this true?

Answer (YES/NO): NO